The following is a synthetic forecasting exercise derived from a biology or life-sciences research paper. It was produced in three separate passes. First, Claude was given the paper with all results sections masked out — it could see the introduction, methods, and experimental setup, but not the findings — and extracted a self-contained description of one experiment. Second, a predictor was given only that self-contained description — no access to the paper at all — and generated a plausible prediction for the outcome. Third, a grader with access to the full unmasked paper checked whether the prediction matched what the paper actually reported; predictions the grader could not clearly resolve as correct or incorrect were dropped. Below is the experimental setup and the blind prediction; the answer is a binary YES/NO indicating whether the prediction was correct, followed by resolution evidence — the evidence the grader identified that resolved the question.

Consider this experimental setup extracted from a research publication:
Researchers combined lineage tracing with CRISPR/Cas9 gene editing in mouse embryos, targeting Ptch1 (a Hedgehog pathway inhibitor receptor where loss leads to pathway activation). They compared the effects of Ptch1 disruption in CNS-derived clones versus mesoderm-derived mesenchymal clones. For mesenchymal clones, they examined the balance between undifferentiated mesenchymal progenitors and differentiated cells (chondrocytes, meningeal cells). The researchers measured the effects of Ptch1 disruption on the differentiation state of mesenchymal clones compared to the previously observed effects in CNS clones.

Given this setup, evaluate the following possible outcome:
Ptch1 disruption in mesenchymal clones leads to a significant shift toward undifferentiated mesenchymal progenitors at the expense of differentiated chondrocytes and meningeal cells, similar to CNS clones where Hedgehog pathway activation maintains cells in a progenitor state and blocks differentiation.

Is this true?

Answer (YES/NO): NO